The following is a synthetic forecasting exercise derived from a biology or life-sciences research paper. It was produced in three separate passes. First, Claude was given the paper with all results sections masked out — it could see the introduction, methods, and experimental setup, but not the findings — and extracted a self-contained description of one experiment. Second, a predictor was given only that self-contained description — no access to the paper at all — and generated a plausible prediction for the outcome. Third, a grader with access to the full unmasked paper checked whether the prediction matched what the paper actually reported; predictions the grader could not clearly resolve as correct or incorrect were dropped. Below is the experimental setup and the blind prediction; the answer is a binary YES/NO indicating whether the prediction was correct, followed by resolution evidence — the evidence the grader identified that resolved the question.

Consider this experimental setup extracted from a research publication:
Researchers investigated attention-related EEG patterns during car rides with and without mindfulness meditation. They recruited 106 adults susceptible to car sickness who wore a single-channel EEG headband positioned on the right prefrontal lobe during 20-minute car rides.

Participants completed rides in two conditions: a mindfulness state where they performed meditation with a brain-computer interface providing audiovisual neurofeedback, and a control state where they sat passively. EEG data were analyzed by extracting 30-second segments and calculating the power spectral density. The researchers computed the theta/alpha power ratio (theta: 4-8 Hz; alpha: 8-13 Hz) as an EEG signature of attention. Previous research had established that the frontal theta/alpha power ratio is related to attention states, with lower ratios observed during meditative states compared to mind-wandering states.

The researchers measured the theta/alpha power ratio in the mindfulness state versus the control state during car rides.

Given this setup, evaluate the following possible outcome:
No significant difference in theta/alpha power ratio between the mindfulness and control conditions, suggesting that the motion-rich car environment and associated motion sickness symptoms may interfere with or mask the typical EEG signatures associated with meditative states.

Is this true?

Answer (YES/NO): NO